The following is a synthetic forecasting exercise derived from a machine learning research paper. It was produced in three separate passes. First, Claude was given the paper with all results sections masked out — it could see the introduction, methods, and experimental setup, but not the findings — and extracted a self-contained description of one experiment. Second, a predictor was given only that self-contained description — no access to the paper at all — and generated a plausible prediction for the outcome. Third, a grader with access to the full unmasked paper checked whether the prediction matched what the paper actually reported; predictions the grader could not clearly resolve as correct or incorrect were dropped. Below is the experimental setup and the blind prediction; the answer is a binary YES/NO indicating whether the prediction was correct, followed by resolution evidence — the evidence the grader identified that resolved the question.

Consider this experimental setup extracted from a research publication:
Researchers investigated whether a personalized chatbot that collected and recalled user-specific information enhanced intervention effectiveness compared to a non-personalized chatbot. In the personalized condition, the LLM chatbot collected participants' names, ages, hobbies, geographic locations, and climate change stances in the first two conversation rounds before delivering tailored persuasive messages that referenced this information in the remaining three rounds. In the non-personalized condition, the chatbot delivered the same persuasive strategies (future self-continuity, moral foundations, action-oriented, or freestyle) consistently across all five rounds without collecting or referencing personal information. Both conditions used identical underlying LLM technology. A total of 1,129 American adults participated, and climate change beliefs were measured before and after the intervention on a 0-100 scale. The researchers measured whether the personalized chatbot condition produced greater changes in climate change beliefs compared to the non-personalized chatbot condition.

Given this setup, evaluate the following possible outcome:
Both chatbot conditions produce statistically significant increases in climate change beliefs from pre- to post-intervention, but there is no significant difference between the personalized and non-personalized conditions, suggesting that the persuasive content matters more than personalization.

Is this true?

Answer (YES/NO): NO